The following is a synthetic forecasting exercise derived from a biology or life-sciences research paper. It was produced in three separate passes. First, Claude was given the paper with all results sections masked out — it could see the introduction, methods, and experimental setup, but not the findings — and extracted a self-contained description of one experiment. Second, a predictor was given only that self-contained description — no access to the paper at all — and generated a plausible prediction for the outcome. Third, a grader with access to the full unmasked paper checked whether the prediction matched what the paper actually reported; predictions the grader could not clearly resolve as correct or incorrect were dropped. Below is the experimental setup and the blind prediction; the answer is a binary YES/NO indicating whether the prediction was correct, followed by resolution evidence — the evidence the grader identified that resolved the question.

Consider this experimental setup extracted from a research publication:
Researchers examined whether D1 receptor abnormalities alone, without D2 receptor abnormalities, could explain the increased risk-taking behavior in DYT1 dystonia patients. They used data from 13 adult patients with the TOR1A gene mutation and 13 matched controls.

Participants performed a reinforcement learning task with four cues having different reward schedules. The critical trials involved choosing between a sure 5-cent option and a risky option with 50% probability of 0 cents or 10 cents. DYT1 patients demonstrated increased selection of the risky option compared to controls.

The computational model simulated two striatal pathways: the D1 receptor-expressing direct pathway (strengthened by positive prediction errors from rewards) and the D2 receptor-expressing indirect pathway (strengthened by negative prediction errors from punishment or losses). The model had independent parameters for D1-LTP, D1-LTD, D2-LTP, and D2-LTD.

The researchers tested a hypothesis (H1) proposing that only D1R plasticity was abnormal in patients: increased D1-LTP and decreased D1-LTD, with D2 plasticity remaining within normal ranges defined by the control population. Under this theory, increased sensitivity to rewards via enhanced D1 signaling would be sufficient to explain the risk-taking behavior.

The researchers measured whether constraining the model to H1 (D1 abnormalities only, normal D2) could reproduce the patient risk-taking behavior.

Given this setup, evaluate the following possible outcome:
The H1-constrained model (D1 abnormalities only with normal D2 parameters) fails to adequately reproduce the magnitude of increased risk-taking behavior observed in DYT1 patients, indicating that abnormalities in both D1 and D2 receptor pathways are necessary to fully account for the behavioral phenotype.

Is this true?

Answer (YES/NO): YES